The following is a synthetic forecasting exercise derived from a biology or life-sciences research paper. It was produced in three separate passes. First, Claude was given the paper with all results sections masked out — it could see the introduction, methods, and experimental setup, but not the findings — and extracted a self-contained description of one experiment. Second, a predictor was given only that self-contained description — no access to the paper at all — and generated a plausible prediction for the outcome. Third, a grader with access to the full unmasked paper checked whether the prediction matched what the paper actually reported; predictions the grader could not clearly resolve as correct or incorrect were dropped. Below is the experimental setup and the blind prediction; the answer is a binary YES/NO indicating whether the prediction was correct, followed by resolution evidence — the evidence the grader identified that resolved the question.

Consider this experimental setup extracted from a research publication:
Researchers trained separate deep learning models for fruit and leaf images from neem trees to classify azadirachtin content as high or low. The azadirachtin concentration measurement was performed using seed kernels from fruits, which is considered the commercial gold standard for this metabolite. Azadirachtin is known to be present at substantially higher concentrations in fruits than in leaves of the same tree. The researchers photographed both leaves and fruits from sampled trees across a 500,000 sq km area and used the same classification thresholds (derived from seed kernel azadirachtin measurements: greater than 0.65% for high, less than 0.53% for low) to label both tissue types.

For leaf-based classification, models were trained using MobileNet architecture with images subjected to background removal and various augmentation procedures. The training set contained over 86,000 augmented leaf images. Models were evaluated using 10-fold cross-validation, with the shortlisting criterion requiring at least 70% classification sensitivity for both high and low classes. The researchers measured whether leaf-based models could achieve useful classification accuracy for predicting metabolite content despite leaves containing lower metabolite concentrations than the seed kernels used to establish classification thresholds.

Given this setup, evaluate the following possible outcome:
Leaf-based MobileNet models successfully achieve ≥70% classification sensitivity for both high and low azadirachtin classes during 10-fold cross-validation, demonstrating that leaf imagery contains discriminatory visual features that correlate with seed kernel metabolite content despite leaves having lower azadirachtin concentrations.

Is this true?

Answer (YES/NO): YES